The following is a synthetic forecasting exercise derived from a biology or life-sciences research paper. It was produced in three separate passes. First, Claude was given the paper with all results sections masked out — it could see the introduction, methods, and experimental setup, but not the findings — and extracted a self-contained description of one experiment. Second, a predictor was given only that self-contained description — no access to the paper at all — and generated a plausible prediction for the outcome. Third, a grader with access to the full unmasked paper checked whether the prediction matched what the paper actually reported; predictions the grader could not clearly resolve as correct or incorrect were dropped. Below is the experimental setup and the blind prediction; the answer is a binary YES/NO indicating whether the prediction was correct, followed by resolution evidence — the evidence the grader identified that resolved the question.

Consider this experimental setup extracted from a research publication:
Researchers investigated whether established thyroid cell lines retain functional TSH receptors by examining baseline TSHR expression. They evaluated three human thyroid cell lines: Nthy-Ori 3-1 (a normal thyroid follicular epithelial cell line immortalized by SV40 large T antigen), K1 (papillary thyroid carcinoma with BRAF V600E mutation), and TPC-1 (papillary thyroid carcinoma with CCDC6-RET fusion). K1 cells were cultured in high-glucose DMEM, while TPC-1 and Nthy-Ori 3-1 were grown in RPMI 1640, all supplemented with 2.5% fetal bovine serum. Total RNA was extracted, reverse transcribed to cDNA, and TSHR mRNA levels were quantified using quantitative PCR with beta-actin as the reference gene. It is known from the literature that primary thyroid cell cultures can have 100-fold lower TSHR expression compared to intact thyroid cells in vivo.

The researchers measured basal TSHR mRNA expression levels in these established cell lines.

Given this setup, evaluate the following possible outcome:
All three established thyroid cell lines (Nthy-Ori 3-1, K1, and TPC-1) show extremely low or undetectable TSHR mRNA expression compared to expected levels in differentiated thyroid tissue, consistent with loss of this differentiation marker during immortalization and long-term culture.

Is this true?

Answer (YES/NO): NO